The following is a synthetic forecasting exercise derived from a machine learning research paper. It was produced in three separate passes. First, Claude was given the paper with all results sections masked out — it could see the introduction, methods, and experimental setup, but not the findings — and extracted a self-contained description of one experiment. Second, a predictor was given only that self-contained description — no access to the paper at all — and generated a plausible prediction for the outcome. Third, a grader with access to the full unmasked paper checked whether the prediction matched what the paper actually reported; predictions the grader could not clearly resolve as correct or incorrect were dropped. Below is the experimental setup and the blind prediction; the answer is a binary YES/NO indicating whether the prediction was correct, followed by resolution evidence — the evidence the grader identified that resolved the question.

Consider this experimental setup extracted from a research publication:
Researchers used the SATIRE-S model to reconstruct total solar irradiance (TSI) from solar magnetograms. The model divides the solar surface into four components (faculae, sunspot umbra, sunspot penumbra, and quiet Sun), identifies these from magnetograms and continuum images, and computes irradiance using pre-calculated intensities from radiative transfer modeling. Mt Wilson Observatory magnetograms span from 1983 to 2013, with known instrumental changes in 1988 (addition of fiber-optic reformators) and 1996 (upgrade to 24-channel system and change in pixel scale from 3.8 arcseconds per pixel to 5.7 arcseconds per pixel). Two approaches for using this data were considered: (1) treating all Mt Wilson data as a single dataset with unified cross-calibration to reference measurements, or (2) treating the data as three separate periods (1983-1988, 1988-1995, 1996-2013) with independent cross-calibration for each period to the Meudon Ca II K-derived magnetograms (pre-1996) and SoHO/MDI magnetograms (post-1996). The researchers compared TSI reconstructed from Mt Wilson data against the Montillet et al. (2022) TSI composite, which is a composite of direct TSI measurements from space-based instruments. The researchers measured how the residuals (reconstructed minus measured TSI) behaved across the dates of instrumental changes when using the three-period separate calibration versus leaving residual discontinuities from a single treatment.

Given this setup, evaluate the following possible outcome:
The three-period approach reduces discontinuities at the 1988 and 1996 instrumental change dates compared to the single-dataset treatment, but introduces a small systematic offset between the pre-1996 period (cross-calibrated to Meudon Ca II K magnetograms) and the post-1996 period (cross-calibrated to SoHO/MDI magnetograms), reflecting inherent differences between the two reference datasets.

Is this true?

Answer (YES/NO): NO